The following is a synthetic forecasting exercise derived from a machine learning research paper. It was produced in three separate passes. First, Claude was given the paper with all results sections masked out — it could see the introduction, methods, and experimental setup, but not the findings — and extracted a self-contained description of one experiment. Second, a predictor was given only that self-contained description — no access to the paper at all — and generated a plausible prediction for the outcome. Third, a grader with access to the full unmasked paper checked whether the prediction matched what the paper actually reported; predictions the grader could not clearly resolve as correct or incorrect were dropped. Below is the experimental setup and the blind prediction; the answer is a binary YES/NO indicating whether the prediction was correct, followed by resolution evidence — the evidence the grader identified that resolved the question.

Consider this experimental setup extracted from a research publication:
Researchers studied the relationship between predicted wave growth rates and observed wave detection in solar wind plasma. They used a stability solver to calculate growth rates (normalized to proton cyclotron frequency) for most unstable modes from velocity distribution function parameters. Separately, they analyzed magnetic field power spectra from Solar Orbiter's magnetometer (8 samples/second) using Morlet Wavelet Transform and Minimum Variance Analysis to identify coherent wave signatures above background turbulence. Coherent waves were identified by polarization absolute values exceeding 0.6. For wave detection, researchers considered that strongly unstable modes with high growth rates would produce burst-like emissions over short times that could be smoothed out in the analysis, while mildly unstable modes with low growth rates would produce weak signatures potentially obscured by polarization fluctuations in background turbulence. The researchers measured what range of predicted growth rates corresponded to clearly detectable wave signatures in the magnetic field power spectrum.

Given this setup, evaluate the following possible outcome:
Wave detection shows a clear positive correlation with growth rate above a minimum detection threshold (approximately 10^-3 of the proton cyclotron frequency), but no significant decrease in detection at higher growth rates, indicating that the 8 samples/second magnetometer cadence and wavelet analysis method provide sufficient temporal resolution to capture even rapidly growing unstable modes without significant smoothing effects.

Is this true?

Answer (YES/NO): NO